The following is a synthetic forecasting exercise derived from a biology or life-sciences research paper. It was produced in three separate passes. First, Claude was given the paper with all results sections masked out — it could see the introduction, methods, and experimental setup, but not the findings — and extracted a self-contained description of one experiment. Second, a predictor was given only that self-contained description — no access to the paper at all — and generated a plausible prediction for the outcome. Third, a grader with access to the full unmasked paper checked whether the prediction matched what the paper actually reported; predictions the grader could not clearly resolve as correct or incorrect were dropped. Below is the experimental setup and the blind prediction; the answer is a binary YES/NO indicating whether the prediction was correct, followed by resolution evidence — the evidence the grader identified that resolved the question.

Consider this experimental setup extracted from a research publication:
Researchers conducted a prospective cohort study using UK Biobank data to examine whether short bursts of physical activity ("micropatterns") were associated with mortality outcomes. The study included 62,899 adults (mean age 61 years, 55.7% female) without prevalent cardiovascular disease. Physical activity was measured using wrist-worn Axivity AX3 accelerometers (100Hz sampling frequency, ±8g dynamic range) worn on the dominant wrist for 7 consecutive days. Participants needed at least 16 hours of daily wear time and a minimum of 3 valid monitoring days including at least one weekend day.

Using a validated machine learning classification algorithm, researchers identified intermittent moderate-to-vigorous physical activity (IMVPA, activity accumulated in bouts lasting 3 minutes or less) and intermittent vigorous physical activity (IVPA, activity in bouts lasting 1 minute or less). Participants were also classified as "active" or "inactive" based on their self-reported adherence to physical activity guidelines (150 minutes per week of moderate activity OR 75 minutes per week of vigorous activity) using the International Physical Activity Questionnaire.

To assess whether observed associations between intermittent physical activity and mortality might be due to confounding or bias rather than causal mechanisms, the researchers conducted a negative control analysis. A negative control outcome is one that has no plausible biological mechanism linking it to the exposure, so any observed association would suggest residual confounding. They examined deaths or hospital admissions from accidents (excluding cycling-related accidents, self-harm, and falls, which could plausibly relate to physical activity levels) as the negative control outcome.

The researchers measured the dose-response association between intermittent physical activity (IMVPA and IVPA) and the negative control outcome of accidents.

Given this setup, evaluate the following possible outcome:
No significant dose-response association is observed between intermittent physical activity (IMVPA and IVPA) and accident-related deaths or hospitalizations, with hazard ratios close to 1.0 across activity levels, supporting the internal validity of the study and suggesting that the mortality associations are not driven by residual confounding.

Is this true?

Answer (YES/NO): YES